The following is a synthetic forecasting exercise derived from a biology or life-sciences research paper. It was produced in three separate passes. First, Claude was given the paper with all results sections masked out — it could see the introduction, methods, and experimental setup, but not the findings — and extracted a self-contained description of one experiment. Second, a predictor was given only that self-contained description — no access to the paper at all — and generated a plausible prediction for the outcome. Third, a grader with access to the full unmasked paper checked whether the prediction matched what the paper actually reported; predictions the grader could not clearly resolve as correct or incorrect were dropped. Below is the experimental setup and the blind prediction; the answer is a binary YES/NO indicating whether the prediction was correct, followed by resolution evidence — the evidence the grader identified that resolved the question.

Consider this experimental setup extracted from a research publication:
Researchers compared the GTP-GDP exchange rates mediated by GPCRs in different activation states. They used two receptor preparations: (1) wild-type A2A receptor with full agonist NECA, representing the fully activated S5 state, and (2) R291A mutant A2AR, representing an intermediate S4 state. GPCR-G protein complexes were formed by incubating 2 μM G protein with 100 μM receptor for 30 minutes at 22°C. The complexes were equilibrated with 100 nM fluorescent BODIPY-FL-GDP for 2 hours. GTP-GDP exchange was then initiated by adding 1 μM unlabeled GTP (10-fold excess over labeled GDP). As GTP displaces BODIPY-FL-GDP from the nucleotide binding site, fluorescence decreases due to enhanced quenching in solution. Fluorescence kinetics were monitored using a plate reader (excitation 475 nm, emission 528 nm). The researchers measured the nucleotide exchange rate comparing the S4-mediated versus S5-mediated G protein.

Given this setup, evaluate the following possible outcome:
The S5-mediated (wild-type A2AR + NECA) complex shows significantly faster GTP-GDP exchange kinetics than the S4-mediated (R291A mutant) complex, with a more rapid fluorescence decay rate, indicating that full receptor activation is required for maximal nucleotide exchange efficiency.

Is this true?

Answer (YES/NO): YES